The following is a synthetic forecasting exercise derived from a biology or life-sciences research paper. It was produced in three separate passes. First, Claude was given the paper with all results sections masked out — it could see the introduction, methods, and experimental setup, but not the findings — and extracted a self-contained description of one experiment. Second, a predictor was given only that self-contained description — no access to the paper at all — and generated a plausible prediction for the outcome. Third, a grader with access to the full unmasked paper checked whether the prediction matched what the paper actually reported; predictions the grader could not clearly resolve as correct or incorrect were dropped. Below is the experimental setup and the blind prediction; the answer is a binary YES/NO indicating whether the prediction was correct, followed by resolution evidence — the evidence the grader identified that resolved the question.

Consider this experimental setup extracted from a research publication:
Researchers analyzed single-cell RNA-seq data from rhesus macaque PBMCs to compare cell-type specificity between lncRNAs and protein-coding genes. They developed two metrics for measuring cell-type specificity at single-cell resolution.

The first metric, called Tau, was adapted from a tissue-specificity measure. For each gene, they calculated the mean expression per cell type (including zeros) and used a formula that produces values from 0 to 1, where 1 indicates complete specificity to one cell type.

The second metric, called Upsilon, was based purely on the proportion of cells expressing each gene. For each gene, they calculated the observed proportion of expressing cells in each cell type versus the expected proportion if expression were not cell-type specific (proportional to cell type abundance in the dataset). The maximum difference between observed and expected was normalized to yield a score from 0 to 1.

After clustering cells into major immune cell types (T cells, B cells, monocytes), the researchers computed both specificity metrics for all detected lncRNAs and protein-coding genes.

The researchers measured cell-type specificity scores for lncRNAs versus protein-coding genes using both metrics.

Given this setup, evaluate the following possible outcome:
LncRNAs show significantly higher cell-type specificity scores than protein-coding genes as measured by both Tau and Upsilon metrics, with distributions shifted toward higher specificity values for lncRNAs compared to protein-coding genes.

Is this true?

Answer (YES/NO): YES